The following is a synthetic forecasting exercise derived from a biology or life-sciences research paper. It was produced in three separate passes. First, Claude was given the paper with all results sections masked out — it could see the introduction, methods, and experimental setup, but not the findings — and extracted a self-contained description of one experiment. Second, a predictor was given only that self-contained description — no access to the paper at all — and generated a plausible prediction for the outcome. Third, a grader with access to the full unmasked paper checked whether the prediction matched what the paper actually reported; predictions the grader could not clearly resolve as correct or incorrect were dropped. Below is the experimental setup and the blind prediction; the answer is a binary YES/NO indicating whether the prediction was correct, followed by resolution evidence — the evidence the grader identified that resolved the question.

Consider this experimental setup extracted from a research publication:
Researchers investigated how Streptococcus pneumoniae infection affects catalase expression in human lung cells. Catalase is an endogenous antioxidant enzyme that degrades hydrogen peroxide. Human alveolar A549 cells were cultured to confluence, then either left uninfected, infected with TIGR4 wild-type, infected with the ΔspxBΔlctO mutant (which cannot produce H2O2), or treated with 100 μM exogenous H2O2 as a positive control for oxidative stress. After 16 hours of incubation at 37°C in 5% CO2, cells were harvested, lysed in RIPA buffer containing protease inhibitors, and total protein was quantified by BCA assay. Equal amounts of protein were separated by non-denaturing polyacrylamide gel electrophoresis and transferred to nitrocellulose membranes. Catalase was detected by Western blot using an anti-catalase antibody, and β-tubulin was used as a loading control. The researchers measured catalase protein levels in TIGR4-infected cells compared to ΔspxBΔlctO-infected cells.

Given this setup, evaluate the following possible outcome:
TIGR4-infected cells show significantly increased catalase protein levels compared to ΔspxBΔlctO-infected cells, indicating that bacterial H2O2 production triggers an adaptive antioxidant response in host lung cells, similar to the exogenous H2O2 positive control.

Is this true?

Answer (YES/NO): NO